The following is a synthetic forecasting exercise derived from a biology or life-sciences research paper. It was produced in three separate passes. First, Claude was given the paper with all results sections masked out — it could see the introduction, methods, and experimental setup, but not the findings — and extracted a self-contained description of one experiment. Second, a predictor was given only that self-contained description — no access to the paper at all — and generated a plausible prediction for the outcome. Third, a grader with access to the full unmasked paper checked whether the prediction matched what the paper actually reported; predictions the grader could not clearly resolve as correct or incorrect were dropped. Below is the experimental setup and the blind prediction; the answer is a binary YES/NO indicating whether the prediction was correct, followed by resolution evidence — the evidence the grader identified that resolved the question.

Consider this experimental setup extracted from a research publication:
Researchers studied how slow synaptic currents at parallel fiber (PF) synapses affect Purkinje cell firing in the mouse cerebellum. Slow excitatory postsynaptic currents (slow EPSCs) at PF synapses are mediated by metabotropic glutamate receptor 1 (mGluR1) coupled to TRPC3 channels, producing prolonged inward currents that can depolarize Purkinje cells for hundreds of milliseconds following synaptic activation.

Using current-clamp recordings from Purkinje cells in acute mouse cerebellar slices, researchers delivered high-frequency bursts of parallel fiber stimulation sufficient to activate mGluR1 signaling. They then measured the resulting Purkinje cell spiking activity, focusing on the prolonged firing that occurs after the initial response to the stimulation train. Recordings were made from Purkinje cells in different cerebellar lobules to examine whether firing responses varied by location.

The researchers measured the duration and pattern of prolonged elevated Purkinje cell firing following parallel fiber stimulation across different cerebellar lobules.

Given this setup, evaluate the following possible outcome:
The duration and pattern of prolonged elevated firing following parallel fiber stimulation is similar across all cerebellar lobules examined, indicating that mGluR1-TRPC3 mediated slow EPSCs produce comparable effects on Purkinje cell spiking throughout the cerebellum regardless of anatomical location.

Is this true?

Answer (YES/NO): NO